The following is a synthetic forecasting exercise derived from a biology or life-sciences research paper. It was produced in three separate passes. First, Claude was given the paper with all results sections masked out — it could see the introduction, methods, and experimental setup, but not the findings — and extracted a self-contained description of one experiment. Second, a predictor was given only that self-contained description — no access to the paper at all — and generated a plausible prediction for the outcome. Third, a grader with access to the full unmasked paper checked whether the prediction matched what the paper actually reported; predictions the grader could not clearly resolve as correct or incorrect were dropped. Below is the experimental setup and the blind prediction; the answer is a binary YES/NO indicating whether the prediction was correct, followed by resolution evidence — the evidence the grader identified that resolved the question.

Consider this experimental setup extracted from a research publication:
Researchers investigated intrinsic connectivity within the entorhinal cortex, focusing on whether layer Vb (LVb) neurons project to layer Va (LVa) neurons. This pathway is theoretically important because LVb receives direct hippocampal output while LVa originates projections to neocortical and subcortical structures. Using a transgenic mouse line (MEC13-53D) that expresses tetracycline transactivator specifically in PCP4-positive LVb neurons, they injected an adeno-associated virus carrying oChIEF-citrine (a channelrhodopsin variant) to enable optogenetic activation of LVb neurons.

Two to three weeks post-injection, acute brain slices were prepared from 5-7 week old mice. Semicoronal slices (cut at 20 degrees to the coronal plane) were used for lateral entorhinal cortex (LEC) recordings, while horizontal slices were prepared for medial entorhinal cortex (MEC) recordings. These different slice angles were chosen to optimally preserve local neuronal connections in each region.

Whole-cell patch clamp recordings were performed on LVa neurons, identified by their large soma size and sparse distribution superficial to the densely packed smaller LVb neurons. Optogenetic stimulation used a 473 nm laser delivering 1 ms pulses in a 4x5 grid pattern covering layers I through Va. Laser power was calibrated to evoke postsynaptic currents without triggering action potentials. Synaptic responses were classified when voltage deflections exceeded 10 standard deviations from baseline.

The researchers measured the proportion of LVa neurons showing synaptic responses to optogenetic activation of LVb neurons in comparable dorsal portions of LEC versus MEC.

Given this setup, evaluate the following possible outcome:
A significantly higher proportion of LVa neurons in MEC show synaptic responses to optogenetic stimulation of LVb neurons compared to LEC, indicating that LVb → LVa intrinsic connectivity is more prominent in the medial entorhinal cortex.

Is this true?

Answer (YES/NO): NO